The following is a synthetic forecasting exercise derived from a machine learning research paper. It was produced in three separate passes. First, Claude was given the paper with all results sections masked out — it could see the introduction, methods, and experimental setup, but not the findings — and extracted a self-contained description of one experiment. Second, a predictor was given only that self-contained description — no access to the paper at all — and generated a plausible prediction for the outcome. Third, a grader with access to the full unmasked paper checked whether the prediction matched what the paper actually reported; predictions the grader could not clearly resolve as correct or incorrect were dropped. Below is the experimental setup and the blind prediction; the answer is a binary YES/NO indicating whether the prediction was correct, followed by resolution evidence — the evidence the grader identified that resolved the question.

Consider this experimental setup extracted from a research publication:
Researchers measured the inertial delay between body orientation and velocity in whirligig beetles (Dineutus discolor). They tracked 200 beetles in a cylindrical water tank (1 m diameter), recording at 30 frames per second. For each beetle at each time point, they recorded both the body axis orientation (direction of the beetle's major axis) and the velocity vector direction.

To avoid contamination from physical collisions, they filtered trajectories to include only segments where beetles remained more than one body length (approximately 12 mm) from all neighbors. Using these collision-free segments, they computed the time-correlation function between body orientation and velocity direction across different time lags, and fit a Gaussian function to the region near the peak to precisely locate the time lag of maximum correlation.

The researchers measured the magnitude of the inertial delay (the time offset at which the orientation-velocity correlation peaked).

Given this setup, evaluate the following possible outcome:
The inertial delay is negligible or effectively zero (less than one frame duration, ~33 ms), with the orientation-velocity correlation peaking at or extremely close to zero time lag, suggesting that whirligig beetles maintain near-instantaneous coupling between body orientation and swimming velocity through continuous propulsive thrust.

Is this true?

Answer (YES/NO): NO